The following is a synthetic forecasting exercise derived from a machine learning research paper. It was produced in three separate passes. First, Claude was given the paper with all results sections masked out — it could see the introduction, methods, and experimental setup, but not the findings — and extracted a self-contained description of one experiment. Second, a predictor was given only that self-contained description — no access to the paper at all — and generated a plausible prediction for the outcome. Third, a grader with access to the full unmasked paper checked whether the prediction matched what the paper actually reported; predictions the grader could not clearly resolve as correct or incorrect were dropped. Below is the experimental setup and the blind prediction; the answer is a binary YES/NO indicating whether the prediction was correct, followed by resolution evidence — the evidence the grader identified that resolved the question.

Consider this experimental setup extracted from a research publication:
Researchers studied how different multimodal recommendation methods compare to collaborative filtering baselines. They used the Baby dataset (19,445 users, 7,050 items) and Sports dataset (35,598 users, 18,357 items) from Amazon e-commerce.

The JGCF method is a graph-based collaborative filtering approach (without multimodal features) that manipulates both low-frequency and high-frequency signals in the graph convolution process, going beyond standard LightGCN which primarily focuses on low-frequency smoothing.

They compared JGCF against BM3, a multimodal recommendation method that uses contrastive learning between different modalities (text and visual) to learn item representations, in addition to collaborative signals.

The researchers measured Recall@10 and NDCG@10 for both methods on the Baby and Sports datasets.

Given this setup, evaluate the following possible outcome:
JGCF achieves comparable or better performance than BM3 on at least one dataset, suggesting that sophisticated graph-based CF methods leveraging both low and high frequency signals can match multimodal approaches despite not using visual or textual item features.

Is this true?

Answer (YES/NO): YES